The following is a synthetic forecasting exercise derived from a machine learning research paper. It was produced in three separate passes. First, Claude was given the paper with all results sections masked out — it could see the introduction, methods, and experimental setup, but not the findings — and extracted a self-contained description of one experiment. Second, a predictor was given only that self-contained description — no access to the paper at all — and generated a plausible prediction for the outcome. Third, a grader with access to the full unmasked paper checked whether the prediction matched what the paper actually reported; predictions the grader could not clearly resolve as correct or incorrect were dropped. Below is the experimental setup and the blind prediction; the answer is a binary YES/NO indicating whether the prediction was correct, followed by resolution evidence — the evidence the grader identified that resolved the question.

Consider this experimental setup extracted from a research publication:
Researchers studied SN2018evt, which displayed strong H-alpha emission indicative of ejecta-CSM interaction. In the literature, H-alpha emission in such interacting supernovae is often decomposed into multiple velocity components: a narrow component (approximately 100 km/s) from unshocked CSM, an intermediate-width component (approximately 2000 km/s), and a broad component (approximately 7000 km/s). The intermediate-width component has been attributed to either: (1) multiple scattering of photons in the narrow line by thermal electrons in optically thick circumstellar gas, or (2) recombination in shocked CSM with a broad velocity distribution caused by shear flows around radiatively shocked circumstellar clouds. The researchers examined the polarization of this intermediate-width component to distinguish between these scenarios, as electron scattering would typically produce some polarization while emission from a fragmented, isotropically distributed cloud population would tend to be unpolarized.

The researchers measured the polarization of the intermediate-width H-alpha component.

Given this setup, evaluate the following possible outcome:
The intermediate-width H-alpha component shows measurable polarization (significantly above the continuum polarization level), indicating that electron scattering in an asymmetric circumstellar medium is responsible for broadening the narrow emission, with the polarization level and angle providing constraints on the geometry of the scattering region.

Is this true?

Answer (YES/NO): NO